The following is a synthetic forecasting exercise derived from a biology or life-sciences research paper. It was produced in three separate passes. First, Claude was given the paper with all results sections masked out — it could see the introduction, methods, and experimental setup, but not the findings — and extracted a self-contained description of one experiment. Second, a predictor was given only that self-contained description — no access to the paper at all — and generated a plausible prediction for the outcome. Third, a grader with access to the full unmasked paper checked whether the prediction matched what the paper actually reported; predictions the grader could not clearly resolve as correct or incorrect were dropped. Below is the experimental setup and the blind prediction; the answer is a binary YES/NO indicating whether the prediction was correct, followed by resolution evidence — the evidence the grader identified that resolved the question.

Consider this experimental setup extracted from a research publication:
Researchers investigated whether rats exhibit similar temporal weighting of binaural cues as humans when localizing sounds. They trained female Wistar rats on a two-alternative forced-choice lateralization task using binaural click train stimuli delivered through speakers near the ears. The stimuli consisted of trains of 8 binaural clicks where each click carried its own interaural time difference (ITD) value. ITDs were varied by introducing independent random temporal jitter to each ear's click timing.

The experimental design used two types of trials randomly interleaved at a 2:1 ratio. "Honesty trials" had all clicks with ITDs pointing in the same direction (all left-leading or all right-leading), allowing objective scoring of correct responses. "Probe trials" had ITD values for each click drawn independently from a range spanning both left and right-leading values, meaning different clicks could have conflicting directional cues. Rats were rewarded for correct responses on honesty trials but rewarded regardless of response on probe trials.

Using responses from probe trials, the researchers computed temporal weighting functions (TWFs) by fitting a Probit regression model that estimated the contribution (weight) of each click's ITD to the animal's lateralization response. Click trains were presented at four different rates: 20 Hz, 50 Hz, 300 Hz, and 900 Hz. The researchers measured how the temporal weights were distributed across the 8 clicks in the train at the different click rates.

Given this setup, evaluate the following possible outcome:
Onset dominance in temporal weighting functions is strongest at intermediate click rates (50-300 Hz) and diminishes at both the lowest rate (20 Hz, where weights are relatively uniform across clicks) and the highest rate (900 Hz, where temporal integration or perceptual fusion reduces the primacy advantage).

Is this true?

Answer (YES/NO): NO